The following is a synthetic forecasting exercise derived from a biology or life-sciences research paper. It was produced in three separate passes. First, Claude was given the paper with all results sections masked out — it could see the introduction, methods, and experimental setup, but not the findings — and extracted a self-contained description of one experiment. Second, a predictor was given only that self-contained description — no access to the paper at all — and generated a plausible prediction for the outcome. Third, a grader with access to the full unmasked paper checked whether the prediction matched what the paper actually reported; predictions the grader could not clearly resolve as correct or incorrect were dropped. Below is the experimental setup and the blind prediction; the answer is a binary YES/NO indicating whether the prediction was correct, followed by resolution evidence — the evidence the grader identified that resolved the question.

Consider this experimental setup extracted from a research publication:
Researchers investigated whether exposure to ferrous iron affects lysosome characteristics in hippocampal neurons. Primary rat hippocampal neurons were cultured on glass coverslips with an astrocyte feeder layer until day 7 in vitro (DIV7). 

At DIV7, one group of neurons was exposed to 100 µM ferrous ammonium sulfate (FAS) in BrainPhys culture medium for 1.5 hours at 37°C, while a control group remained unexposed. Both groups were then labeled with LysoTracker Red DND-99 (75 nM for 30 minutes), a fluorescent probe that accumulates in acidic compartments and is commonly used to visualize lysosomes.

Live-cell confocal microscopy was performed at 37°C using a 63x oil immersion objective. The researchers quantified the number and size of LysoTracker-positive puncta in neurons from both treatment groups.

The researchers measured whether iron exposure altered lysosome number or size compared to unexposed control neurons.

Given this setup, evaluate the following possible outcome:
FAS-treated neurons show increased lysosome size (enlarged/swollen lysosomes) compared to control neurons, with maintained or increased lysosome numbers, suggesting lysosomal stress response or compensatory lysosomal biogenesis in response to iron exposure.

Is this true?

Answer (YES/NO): NO